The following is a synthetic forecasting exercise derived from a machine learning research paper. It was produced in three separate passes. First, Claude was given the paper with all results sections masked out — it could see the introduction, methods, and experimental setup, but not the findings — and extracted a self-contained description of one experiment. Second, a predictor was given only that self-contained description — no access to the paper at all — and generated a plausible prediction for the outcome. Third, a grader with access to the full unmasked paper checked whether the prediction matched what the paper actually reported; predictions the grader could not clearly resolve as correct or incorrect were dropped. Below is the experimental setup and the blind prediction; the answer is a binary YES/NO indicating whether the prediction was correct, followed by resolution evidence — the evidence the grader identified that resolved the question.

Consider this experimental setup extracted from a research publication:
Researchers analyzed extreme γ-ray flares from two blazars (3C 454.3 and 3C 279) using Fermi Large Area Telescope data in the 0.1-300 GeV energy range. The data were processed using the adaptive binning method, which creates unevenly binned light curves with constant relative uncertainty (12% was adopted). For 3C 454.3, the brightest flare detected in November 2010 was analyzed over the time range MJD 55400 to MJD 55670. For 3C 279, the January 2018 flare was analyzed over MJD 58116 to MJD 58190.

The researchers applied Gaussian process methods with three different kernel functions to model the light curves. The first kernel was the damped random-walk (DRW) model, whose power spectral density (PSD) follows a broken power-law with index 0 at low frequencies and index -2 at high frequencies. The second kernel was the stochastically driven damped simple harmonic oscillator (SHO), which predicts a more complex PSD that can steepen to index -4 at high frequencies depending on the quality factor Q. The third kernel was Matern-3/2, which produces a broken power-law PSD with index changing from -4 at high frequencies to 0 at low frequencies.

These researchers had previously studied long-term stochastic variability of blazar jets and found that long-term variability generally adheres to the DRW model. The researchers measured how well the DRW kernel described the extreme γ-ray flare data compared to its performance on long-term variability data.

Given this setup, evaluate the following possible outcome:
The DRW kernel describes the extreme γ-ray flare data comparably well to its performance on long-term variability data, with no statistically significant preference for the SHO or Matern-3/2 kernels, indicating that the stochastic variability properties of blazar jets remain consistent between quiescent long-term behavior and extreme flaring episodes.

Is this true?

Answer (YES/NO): NO